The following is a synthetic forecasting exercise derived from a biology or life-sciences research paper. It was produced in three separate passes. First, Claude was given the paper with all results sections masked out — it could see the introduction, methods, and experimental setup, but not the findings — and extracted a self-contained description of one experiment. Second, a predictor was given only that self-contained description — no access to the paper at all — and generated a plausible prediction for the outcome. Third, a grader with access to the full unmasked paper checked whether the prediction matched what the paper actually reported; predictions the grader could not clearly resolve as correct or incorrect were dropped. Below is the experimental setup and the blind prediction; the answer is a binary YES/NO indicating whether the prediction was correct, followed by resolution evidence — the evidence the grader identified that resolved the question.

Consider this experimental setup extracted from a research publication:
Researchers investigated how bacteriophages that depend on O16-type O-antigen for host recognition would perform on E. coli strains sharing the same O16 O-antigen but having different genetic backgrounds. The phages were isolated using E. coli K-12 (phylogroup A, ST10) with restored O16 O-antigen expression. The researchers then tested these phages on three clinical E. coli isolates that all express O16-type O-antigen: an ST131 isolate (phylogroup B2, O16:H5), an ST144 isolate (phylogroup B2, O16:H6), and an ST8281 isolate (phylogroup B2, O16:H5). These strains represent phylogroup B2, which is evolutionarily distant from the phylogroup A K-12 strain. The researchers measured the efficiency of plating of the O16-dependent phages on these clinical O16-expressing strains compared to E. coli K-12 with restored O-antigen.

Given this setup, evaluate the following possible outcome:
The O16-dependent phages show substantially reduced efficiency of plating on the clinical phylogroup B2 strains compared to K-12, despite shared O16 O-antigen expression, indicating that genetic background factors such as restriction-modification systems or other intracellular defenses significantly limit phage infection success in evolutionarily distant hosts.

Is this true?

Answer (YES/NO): YES